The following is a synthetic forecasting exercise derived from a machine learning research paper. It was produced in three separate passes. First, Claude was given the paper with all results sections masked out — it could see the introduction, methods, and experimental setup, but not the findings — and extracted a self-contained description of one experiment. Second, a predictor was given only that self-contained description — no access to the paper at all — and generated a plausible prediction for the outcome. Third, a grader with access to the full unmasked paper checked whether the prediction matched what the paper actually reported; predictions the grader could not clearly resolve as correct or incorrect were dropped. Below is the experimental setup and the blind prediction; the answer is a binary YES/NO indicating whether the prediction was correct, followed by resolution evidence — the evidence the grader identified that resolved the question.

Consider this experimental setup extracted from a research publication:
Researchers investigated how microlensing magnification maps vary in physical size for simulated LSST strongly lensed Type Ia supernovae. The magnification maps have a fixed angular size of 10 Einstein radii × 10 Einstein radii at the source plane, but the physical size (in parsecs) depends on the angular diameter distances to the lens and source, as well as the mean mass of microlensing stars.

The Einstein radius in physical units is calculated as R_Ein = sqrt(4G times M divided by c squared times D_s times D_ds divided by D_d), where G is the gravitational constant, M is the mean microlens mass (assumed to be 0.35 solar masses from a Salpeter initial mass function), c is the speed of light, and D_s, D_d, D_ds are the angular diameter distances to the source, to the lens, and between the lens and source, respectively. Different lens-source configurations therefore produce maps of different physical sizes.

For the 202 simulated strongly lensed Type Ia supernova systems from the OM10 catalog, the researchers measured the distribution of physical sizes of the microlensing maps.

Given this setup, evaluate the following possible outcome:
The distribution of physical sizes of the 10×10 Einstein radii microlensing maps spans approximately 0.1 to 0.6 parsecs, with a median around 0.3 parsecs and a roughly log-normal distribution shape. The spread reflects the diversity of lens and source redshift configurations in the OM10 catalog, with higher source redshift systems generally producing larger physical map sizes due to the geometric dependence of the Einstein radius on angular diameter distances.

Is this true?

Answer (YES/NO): NO